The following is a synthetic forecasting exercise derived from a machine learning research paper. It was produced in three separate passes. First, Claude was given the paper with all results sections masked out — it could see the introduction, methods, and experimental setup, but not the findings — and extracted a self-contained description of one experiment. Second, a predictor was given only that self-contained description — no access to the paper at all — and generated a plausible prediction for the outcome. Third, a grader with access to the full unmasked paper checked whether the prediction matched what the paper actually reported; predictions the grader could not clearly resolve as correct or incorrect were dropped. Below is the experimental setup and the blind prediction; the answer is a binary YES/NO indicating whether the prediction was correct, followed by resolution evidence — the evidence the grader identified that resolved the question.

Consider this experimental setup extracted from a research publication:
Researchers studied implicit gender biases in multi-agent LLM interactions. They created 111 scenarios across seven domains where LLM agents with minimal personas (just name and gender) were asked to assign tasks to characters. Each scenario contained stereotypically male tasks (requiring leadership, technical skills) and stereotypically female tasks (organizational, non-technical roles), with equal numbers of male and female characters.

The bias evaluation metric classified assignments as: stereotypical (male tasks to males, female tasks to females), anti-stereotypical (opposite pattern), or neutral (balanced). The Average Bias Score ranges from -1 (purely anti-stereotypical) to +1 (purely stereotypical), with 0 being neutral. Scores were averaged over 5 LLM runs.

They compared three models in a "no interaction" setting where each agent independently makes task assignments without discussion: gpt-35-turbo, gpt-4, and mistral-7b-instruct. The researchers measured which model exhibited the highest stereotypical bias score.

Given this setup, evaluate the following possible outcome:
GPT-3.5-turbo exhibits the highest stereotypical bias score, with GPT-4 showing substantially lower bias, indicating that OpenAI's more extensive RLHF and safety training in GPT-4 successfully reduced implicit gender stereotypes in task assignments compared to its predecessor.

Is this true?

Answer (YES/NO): NO